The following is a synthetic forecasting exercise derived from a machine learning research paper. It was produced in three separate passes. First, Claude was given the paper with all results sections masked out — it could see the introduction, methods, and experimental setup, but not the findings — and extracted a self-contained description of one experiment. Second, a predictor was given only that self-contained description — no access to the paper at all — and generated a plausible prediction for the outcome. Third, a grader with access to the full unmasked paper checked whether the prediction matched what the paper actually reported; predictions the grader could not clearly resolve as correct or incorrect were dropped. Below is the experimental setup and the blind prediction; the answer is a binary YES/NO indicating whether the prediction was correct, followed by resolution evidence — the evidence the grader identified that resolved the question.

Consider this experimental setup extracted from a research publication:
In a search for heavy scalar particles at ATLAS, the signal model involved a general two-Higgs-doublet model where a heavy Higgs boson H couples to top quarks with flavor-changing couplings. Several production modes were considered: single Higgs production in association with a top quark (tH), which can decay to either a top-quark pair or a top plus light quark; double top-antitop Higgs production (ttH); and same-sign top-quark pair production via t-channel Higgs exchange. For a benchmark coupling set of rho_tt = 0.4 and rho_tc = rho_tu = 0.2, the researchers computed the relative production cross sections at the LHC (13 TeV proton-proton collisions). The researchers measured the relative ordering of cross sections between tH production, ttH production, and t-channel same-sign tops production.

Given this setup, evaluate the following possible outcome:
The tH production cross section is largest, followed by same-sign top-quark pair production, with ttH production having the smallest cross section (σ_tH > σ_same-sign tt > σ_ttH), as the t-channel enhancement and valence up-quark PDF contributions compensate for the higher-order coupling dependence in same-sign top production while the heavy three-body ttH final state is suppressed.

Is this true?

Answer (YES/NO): NO